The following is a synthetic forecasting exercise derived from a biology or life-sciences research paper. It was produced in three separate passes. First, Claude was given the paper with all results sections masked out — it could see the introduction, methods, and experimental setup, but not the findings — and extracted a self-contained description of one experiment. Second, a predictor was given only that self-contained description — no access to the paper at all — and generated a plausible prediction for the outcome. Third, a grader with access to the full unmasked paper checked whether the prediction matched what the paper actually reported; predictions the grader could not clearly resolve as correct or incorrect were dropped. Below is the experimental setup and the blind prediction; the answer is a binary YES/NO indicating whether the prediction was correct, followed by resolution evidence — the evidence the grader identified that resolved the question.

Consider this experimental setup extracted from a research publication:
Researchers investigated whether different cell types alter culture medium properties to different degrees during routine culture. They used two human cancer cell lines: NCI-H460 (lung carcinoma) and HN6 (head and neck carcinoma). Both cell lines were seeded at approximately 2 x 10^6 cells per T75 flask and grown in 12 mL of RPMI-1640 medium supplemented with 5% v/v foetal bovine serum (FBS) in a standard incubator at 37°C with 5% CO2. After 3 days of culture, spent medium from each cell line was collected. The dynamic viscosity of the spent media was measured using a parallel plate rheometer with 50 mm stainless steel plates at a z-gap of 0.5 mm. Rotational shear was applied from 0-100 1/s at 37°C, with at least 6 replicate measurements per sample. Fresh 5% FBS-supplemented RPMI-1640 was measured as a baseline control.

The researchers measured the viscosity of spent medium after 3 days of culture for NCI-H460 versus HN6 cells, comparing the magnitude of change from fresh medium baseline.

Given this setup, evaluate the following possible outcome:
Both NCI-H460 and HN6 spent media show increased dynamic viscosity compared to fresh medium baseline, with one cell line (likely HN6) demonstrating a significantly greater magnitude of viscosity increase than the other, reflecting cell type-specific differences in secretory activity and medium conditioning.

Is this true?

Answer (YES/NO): YES